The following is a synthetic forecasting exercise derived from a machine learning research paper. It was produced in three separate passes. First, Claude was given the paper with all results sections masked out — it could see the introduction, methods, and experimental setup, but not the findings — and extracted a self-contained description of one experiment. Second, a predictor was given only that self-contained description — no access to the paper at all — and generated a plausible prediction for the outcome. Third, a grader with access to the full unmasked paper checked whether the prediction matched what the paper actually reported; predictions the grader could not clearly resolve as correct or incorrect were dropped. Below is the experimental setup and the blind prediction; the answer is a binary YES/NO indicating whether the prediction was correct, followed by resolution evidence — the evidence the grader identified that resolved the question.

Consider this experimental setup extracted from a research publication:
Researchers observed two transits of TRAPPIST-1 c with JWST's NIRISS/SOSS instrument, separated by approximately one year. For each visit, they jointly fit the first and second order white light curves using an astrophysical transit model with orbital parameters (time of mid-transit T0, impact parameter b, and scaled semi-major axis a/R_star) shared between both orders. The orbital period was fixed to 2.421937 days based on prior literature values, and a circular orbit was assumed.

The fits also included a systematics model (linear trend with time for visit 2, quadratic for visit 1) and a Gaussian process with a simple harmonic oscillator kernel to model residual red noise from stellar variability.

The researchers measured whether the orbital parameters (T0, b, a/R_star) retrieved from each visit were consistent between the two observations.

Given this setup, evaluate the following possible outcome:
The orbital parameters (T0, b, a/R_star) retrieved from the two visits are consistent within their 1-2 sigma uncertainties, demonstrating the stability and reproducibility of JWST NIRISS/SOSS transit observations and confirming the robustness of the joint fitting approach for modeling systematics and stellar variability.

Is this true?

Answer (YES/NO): YES